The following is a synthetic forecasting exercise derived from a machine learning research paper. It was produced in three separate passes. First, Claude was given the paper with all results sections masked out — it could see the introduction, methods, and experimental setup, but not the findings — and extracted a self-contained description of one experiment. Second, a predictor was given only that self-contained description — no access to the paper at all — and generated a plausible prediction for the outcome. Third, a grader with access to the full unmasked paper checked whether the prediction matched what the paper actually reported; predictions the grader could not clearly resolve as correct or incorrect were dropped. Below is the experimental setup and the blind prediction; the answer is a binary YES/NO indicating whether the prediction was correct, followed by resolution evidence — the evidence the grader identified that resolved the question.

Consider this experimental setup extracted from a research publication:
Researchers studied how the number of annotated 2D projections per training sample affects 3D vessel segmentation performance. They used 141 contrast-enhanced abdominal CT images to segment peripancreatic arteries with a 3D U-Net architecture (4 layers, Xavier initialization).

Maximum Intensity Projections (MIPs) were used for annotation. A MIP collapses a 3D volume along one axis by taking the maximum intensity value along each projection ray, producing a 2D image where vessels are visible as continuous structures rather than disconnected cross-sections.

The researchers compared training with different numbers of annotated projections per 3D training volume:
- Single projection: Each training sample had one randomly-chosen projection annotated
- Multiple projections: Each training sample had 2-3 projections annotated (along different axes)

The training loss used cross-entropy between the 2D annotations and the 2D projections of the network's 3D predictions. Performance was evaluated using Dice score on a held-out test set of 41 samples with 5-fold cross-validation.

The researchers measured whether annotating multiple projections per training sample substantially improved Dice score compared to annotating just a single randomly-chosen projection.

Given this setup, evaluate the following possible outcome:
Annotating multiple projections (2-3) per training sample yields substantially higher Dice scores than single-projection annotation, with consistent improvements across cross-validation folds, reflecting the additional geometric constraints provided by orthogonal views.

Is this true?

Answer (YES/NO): NO